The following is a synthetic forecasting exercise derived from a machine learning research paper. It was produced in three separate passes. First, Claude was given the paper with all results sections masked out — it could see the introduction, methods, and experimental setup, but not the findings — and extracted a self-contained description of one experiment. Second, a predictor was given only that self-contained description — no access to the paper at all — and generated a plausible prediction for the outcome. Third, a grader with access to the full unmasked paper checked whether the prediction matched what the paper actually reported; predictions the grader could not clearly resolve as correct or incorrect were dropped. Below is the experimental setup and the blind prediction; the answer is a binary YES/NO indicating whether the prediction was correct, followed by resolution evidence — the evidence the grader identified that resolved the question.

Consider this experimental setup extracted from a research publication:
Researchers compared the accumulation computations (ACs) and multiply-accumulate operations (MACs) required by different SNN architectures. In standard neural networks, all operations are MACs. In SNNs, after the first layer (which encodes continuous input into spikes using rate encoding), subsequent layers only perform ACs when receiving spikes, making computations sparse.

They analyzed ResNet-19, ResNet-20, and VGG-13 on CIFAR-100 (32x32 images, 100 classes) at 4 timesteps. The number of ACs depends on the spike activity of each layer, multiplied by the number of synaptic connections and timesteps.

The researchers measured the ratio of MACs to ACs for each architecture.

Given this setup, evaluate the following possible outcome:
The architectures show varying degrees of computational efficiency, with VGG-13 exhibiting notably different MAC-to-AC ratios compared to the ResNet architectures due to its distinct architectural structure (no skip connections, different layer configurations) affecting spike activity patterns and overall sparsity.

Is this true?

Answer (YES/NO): YES